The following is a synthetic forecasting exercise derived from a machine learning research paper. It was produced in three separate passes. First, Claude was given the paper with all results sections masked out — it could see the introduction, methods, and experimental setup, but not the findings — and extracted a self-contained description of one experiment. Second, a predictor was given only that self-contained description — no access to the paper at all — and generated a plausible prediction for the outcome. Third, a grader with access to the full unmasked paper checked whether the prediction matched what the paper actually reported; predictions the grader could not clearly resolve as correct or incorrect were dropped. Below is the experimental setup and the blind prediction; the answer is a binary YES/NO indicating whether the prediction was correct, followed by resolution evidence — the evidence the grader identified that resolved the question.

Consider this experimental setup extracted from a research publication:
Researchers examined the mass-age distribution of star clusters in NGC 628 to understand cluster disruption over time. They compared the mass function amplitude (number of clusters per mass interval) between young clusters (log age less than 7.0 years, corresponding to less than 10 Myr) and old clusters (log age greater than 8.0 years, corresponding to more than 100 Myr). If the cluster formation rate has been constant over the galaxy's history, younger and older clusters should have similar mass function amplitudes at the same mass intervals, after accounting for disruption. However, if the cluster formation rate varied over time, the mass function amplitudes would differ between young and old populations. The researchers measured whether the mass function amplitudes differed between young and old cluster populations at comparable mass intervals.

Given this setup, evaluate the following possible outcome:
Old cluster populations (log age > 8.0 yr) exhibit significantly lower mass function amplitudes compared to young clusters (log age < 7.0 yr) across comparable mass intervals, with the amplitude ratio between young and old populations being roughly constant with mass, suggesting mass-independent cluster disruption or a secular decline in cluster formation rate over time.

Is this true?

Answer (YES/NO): NO